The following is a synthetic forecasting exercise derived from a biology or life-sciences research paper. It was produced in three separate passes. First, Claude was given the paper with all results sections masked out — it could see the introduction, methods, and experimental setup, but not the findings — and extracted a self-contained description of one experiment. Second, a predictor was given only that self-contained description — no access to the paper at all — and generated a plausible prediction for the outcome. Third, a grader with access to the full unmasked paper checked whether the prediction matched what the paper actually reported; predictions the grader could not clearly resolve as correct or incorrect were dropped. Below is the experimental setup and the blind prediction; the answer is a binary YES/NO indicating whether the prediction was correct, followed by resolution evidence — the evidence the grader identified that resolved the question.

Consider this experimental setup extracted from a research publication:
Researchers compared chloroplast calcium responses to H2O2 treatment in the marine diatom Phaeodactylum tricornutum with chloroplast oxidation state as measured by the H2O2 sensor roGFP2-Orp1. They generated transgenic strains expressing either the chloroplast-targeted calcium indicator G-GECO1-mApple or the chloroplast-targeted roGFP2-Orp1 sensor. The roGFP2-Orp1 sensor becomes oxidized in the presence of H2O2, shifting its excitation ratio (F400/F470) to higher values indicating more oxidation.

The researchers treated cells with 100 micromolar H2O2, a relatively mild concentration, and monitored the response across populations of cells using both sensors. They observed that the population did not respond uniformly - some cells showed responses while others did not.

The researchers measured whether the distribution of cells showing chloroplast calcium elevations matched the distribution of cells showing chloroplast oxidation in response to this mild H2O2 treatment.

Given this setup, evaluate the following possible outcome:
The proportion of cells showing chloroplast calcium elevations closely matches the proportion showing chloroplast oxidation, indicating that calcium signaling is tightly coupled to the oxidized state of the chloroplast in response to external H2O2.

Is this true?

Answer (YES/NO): YES